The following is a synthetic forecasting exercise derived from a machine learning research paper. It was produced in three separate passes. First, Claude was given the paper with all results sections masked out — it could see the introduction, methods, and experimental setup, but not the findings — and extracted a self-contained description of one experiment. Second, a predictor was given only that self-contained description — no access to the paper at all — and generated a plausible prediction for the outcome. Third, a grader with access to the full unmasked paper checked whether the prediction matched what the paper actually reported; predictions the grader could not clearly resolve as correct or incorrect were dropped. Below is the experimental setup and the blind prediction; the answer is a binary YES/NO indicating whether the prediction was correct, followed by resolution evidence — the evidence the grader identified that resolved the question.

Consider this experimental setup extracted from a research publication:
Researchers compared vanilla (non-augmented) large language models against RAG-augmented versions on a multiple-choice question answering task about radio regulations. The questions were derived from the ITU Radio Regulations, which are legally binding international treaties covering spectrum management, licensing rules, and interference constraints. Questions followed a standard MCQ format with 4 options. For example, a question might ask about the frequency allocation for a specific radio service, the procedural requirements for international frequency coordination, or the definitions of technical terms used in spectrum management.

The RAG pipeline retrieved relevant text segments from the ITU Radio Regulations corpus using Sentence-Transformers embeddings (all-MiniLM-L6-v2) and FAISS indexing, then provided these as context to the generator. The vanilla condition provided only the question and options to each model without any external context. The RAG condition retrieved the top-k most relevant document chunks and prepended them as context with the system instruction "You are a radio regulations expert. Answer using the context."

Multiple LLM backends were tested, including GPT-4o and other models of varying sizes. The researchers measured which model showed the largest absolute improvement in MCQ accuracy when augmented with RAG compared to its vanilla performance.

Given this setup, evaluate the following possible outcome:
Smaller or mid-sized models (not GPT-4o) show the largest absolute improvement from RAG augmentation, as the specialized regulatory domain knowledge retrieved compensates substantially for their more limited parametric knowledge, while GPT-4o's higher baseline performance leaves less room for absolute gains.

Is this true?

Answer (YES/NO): YES